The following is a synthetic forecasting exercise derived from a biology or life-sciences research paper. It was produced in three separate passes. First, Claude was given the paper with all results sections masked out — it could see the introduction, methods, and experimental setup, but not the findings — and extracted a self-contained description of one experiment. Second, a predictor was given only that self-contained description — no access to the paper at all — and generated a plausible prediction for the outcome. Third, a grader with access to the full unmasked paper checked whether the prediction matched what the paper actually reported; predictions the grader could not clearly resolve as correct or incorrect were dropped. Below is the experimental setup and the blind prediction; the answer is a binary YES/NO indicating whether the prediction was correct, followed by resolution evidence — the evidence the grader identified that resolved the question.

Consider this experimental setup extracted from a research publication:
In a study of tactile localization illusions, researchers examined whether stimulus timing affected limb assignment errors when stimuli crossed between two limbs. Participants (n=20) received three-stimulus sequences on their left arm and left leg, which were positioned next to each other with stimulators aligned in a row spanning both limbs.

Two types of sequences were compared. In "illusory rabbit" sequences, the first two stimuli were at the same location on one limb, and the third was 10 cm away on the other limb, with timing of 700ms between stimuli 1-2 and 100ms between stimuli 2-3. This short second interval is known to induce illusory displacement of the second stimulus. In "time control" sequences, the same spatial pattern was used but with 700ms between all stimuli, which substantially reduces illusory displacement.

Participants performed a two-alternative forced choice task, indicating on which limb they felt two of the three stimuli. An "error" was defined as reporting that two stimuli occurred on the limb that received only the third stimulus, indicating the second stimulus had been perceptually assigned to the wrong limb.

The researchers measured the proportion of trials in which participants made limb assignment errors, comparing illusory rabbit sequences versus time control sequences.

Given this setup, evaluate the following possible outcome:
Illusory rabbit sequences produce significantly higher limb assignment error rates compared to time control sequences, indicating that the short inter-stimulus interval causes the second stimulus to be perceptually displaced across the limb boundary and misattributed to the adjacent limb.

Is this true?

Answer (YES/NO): YES